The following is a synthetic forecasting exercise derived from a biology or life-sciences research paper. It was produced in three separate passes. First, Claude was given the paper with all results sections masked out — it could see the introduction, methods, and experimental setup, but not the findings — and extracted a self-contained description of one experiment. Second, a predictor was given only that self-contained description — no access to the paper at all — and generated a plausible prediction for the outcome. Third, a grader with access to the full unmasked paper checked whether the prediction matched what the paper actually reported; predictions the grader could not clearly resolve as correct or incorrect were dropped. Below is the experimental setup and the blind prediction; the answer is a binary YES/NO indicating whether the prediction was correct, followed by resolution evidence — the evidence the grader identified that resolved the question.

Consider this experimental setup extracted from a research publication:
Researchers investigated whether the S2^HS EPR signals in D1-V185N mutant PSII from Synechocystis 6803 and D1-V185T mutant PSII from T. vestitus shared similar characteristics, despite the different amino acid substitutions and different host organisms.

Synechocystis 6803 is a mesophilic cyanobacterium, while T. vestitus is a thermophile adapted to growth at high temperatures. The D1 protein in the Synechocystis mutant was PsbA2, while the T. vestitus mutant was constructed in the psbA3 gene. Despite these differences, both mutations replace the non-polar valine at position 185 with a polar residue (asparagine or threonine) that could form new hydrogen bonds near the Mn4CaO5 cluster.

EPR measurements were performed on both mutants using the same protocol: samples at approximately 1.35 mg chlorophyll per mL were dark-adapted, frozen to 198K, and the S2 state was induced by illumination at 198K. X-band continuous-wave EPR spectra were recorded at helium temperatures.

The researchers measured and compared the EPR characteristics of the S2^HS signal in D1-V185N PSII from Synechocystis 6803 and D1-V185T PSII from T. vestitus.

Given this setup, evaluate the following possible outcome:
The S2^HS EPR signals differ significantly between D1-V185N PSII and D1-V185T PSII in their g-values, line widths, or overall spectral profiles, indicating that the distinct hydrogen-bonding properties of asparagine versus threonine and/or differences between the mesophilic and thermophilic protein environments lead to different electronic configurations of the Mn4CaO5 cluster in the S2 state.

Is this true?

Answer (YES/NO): NO